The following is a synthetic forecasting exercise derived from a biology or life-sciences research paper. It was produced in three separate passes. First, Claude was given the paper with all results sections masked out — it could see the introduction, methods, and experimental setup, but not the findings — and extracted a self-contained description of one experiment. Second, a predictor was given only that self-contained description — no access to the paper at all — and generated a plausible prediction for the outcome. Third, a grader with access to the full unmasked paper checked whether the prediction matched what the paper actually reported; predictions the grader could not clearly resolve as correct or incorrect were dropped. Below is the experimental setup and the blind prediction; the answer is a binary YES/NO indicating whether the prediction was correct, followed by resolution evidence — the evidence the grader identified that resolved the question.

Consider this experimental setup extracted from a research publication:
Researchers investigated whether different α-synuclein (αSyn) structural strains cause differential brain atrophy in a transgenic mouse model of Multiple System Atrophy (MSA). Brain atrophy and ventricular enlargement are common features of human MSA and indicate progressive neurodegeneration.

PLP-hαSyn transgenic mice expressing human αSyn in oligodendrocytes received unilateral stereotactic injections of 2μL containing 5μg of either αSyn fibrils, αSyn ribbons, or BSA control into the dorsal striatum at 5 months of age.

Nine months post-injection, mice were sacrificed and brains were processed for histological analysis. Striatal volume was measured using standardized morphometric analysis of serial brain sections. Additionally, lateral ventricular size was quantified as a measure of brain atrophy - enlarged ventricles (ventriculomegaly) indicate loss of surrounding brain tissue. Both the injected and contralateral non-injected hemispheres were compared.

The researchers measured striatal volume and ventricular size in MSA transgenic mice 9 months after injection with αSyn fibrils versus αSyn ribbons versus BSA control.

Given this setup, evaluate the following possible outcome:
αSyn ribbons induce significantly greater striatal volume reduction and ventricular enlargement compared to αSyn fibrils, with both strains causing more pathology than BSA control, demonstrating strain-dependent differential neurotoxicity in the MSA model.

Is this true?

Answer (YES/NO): NO